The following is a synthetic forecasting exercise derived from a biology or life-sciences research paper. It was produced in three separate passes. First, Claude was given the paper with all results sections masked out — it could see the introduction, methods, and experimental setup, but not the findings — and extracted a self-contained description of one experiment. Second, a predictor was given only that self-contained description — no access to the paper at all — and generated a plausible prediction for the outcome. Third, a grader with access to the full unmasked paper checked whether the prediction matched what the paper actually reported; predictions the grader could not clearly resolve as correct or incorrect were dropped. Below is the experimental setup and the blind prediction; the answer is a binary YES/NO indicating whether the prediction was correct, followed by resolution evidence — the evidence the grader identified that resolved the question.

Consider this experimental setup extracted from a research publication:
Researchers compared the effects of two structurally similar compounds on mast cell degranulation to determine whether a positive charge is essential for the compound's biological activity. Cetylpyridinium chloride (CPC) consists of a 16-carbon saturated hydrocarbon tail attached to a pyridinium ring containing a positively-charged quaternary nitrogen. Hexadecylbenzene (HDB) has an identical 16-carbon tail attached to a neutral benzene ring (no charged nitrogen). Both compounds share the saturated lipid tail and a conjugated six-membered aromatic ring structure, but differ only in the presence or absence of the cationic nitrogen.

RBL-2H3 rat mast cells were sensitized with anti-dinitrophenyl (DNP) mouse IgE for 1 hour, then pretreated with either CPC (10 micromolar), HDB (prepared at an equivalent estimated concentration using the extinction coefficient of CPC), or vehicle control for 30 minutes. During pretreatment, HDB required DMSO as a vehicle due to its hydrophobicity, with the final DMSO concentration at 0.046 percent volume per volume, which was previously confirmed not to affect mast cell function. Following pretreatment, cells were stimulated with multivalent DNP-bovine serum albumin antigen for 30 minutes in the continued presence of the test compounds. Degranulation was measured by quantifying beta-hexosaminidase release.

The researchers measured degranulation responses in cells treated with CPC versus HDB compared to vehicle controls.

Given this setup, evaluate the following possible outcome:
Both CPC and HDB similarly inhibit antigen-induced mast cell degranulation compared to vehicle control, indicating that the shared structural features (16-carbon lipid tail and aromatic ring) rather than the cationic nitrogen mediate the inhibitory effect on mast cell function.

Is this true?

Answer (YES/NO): NO